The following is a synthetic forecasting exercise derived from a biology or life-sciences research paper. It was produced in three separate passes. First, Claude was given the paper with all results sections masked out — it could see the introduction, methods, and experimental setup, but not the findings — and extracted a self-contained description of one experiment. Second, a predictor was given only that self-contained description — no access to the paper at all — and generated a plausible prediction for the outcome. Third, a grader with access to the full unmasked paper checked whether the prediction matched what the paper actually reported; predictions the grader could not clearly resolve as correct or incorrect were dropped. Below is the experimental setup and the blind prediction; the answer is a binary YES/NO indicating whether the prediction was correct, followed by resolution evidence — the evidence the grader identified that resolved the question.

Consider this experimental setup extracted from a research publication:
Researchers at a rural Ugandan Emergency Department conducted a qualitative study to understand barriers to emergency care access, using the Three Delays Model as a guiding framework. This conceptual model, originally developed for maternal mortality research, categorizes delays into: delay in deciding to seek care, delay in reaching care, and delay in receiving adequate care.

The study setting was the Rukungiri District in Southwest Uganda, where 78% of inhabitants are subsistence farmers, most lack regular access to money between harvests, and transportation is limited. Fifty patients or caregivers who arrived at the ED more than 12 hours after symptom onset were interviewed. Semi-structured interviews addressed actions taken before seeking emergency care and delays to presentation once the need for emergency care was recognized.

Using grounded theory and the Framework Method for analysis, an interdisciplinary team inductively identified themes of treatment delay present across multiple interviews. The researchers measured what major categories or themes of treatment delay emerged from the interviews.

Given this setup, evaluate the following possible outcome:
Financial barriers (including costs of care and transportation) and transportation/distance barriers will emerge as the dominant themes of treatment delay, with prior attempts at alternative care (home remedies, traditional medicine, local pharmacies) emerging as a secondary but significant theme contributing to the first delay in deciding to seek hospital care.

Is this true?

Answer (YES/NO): NO